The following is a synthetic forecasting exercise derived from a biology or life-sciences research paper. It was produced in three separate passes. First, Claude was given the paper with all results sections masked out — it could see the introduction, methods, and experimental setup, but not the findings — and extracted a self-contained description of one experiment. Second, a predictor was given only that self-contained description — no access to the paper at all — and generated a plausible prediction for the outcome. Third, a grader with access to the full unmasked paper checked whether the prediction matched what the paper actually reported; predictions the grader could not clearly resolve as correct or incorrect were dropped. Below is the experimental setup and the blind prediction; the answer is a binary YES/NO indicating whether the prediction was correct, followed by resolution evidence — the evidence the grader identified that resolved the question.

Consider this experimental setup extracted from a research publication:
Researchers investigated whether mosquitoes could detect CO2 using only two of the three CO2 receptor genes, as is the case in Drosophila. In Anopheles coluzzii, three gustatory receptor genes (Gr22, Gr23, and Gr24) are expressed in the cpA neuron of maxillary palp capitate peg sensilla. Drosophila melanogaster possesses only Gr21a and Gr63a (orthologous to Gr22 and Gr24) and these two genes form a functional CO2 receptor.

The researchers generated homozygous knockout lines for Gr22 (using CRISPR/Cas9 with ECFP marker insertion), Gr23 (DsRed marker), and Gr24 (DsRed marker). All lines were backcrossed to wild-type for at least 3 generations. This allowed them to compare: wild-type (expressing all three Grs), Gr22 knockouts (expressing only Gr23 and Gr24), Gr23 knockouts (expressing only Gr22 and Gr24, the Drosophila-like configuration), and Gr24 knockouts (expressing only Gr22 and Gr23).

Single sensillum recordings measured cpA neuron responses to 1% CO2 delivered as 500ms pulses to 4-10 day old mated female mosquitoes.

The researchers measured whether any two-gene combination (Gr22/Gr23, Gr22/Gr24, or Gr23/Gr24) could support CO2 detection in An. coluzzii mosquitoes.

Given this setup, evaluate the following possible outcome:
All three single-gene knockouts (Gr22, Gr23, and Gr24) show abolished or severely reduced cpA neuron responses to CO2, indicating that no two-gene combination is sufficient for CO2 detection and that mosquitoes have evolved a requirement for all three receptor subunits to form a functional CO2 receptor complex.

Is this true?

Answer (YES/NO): NO